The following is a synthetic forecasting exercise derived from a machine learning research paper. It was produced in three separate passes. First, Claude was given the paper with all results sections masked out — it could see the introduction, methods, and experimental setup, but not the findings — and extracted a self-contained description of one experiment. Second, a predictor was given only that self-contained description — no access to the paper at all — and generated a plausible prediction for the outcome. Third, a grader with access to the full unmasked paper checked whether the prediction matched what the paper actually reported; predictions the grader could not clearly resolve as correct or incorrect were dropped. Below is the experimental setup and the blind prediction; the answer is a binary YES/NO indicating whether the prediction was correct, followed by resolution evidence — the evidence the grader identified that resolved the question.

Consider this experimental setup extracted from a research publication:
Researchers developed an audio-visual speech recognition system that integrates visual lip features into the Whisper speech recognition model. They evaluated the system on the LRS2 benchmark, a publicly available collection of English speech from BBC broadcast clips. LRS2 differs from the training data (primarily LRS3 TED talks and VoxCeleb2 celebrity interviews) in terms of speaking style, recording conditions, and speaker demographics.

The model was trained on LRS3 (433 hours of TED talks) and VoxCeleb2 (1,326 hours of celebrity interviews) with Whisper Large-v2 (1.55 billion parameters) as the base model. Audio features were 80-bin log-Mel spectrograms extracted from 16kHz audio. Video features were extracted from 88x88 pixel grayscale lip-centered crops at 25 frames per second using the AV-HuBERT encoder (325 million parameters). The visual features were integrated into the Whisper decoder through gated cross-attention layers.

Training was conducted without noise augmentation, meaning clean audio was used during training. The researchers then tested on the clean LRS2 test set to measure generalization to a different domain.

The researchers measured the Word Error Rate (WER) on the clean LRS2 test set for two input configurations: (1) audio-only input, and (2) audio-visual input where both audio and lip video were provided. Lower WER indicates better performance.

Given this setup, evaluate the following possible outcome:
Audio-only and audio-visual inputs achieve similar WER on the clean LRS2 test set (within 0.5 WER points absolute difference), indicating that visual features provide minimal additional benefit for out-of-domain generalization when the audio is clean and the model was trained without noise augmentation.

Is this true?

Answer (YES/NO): YES